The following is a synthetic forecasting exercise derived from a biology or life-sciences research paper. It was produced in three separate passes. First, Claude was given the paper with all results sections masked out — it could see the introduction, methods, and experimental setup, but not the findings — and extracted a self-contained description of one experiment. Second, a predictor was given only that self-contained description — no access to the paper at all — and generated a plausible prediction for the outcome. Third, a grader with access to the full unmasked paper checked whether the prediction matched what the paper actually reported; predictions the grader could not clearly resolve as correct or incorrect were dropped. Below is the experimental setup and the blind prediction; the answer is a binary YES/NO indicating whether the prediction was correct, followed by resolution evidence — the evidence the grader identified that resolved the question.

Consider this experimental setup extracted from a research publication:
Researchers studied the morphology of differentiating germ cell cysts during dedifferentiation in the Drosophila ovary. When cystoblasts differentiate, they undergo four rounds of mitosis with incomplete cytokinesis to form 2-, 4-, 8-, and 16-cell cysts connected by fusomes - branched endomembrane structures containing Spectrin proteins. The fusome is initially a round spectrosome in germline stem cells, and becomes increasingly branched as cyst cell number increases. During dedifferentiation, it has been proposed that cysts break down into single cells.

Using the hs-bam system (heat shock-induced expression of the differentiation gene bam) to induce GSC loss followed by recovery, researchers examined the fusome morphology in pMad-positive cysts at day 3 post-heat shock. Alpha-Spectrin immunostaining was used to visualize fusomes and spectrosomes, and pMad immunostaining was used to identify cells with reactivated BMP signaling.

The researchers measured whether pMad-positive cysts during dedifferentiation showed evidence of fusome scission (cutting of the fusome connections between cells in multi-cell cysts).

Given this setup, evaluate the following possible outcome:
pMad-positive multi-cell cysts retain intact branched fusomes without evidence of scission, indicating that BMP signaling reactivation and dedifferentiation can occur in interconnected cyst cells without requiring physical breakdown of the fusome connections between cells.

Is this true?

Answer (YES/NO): NO